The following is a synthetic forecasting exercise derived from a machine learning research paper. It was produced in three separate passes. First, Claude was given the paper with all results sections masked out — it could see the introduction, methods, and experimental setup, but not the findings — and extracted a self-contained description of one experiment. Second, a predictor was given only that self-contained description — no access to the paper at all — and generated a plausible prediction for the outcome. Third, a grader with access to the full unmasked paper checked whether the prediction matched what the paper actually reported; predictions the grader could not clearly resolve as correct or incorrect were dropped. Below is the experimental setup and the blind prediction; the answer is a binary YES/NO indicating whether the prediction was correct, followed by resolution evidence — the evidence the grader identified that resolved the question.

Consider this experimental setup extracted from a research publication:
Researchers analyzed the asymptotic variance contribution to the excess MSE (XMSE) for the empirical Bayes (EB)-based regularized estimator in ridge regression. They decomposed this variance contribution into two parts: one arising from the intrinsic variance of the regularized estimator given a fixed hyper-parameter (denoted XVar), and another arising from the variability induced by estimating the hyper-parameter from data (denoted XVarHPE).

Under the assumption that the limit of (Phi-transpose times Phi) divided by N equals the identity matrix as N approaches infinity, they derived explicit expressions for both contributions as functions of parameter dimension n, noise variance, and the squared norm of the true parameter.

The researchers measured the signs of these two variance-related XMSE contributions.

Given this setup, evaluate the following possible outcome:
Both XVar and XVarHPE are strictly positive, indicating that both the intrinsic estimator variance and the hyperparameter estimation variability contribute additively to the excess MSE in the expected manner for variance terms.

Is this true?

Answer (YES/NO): NO